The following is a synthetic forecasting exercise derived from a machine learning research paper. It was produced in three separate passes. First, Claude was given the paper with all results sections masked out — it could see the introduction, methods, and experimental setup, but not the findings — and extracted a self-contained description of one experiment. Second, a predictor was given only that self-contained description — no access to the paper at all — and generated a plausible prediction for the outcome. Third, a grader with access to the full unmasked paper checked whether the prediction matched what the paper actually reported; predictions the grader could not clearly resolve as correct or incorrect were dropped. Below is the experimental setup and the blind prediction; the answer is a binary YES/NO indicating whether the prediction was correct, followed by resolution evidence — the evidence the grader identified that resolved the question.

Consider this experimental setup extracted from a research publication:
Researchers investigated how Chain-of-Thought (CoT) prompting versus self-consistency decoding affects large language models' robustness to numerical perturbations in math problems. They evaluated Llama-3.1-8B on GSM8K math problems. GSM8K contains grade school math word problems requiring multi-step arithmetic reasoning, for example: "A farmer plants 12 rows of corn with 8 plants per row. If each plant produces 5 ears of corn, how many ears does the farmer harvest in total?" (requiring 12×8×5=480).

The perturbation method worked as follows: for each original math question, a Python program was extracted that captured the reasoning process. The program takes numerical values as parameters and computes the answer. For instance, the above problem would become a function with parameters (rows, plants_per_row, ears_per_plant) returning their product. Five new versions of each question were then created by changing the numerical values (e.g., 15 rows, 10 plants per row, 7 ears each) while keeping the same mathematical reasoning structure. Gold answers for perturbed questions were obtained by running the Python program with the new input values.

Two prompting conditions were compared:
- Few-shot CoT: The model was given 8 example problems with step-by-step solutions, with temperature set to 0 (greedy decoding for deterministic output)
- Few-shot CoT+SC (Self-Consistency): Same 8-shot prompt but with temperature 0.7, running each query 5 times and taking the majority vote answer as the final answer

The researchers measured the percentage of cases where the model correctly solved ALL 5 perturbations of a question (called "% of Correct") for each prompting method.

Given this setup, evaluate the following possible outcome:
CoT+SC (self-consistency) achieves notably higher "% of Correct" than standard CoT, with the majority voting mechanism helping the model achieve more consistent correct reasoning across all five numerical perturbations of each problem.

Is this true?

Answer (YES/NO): NO